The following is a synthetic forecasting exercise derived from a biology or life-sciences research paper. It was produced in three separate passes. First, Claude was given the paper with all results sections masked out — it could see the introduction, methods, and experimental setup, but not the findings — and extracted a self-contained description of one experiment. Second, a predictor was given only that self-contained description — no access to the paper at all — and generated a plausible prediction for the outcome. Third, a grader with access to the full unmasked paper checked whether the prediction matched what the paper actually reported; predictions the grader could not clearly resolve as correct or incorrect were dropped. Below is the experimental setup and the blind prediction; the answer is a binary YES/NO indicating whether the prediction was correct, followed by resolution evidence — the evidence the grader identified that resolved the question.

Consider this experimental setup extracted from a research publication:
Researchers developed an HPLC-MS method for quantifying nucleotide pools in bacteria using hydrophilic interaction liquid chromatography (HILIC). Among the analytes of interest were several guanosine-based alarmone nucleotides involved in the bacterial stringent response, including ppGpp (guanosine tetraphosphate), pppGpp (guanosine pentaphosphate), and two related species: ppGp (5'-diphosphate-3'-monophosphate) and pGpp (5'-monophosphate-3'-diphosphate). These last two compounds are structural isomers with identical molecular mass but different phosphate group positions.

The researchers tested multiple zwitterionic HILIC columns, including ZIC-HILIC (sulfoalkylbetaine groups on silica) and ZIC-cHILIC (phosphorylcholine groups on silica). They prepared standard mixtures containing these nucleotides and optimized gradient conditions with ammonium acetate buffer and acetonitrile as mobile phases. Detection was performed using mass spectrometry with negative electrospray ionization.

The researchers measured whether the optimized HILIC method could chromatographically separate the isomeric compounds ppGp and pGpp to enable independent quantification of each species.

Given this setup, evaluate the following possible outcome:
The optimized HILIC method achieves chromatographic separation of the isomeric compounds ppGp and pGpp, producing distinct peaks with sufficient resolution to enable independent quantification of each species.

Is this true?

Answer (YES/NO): NO